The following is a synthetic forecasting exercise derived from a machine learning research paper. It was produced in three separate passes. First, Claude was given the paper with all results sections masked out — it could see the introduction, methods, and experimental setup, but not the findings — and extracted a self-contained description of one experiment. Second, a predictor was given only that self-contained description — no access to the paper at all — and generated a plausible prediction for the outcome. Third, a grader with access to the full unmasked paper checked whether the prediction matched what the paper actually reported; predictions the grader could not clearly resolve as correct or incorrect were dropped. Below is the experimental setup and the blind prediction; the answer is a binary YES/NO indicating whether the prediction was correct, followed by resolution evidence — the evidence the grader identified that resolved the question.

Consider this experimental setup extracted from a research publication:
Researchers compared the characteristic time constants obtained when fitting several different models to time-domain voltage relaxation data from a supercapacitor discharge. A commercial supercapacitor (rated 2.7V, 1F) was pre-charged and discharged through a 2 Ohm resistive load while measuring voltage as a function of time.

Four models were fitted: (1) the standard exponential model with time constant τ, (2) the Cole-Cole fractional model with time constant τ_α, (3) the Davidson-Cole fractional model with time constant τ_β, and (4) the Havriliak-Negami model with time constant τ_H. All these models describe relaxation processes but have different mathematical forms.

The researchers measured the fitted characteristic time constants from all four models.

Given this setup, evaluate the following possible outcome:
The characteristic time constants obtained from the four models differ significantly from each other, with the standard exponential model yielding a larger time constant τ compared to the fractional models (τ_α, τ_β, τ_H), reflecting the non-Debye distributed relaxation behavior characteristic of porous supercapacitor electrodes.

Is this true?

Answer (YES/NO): NO